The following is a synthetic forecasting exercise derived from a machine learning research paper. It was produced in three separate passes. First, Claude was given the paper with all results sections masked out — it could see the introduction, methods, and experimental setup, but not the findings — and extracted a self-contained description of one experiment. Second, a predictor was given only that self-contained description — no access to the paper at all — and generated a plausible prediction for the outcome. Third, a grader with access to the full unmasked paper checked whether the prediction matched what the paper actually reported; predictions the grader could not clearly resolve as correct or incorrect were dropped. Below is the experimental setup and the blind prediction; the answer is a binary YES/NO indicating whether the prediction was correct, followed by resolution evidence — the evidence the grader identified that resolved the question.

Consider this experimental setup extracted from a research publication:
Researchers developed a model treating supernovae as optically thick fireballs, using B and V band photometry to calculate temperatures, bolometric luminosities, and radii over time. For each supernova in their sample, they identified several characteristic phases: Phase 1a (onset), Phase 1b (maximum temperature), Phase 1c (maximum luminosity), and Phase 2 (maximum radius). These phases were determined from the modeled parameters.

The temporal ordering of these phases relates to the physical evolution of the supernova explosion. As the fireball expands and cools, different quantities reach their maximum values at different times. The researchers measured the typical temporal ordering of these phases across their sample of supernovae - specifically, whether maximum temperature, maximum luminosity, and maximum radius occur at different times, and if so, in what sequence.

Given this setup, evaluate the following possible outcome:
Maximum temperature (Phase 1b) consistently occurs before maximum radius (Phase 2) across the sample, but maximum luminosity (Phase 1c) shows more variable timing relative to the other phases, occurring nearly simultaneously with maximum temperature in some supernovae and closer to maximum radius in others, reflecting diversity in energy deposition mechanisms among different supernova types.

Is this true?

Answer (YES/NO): NO